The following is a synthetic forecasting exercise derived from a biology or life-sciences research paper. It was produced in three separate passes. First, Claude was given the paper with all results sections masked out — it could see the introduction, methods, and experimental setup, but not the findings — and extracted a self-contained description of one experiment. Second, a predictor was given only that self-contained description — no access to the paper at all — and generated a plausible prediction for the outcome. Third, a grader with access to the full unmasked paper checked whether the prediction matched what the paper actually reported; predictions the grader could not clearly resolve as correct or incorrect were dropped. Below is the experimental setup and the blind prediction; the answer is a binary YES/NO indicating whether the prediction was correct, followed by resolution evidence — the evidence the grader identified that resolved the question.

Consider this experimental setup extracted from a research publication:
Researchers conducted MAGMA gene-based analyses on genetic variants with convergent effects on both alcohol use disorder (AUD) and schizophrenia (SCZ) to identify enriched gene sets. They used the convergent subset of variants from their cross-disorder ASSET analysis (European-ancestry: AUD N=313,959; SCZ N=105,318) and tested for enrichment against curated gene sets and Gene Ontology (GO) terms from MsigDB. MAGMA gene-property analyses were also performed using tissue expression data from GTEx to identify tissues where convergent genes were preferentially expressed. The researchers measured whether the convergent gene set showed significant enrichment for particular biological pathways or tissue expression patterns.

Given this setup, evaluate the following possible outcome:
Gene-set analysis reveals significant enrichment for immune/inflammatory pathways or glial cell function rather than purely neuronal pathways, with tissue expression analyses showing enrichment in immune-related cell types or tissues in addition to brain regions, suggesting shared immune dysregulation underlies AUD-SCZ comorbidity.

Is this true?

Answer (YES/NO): NO